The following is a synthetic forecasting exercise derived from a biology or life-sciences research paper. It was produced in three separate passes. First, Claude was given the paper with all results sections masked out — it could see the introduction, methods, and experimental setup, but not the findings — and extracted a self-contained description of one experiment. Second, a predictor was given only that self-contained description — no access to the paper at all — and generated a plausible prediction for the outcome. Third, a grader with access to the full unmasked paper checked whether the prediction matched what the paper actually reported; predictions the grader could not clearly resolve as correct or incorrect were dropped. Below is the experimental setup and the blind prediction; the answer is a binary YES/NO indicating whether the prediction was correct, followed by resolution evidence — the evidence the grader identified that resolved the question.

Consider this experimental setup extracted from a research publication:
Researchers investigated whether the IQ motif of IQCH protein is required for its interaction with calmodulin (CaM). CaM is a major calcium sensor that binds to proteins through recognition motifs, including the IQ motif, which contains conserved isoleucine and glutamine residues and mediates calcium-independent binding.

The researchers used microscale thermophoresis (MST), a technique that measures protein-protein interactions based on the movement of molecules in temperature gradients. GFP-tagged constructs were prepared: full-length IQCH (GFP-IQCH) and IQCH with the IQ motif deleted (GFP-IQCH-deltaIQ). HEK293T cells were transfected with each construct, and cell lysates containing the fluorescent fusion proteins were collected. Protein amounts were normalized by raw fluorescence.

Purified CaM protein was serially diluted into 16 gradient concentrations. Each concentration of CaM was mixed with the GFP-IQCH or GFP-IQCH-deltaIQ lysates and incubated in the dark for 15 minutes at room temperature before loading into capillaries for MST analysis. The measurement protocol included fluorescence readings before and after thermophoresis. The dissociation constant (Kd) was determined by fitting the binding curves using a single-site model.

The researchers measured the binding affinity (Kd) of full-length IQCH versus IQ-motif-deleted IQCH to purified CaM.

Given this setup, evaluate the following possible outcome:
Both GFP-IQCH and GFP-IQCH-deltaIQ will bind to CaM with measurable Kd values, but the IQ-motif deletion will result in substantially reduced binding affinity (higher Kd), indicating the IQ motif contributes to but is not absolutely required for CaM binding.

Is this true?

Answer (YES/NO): NO